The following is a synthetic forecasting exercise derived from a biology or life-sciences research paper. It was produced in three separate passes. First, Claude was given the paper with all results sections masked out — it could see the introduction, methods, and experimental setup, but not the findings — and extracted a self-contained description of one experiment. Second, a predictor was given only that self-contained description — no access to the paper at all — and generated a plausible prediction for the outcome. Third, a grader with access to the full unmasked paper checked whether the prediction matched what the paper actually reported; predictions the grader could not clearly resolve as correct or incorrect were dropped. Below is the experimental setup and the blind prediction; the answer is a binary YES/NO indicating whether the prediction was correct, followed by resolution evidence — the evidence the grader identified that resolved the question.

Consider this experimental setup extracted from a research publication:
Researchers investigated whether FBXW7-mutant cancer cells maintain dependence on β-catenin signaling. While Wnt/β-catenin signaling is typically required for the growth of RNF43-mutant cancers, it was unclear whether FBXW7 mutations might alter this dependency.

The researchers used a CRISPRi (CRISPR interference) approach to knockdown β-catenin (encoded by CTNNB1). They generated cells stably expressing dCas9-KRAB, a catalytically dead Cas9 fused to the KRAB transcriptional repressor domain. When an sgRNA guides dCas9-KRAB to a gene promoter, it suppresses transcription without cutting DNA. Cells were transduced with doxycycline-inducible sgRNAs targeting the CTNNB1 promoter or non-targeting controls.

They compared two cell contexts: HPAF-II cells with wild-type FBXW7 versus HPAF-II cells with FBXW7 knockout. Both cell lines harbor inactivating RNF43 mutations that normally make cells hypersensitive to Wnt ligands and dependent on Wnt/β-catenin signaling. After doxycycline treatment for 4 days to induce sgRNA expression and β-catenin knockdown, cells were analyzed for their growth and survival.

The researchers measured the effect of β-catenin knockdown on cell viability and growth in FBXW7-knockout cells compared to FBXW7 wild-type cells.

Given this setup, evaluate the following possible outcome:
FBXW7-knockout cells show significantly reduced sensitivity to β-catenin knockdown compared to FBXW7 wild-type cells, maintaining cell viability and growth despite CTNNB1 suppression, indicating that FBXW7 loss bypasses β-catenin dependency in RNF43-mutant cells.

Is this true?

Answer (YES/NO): YES